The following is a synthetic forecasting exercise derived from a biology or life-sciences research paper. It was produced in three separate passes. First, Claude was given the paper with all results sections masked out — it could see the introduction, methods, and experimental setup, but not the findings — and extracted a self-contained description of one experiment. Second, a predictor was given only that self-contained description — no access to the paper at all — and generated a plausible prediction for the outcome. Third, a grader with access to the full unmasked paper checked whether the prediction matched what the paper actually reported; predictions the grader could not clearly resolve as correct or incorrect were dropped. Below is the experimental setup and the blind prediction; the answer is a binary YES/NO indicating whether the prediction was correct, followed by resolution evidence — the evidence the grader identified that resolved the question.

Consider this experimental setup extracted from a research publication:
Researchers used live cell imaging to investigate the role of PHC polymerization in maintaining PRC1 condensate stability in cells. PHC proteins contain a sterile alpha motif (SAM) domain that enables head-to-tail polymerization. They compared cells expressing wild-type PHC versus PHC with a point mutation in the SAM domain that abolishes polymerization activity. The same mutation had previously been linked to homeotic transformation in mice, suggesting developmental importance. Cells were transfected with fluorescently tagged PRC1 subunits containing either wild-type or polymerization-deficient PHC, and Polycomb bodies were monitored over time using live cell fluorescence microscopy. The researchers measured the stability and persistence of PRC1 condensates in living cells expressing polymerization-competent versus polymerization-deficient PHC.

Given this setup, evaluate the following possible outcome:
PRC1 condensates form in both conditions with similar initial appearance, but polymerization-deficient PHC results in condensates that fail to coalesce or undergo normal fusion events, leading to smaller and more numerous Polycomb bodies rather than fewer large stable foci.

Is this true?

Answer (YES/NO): NO